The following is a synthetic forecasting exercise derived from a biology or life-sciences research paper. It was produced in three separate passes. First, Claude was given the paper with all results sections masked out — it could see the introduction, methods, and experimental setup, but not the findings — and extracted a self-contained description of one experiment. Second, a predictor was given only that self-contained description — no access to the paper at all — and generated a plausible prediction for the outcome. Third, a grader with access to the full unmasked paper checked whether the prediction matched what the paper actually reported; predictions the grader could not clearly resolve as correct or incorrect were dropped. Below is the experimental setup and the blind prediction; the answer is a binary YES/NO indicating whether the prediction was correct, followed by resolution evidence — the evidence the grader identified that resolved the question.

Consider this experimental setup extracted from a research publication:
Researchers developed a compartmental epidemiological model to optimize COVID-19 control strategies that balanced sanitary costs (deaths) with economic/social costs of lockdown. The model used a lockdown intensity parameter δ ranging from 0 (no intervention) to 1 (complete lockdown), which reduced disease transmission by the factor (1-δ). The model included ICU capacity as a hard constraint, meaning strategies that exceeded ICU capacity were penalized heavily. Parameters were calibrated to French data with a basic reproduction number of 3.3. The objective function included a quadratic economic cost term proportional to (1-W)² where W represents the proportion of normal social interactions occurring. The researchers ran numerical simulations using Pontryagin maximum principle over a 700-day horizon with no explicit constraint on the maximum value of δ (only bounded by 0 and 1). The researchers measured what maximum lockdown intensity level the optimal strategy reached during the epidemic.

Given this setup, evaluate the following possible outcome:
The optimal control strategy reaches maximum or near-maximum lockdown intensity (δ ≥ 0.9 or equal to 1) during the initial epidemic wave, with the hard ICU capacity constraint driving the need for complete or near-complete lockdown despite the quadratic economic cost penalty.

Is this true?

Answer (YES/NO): NO